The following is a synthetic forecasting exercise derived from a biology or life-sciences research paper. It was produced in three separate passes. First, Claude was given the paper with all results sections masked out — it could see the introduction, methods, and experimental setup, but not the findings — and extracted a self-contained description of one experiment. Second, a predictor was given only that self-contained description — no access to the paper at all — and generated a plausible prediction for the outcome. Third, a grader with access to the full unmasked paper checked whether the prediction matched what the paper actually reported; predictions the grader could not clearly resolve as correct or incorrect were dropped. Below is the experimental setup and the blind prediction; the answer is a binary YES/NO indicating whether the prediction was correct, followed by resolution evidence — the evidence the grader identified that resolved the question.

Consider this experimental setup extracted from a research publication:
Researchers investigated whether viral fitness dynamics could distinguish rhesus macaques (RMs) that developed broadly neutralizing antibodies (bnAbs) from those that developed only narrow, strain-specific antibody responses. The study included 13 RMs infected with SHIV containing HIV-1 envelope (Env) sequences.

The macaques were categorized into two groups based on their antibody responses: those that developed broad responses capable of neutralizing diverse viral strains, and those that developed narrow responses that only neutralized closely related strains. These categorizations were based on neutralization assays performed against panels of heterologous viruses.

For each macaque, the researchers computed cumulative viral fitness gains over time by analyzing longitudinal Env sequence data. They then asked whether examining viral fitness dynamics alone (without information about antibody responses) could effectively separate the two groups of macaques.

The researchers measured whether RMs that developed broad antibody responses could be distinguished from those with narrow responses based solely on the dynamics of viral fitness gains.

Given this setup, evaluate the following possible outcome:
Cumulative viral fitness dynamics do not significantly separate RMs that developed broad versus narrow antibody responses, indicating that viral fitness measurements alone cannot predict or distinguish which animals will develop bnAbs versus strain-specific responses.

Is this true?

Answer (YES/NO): NO